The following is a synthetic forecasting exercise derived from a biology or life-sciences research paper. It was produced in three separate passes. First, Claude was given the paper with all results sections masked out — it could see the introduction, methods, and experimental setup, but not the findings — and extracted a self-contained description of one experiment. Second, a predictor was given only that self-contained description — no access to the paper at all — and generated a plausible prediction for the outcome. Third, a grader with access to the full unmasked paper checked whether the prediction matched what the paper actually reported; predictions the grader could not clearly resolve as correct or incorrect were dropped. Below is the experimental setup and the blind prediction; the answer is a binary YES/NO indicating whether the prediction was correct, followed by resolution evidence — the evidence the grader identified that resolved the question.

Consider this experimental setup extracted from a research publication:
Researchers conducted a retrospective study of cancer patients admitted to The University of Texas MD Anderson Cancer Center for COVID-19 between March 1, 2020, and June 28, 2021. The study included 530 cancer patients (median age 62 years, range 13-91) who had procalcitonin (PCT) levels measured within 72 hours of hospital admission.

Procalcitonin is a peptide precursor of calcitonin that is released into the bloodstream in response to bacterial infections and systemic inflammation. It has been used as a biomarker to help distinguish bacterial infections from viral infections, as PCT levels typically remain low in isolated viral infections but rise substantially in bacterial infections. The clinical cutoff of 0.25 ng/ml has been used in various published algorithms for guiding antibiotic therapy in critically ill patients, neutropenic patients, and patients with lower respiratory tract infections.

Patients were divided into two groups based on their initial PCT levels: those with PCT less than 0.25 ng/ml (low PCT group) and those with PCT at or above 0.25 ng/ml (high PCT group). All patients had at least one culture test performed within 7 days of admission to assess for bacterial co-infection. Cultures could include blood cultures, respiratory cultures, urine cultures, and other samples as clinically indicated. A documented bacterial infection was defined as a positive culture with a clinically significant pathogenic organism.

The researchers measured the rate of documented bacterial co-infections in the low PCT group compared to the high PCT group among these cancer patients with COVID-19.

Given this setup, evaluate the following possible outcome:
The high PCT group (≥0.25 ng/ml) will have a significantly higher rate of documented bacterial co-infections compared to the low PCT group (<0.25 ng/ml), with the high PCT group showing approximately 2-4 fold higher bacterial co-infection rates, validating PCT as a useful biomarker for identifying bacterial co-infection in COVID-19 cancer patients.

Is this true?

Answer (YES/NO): YES